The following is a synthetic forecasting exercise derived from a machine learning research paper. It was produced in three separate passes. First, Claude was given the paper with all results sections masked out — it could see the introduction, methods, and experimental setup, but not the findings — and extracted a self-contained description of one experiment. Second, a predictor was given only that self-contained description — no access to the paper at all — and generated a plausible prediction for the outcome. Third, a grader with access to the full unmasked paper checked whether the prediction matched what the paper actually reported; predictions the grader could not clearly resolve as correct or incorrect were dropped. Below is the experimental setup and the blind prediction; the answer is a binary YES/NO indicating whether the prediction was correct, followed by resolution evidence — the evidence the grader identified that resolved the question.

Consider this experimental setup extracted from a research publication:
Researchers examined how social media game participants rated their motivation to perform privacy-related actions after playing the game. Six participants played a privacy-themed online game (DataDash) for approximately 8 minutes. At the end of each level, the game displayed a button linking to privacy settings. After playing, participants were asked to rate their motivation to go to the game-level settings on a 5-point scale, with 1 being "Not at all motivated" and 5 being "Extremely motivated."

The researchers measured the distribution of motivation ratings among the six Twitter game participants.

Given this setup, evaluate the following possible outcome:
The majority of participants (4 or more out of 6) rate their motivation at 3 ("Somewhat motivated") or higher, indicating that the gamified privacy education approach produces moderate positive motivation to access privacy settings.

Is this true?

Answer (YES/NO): NO